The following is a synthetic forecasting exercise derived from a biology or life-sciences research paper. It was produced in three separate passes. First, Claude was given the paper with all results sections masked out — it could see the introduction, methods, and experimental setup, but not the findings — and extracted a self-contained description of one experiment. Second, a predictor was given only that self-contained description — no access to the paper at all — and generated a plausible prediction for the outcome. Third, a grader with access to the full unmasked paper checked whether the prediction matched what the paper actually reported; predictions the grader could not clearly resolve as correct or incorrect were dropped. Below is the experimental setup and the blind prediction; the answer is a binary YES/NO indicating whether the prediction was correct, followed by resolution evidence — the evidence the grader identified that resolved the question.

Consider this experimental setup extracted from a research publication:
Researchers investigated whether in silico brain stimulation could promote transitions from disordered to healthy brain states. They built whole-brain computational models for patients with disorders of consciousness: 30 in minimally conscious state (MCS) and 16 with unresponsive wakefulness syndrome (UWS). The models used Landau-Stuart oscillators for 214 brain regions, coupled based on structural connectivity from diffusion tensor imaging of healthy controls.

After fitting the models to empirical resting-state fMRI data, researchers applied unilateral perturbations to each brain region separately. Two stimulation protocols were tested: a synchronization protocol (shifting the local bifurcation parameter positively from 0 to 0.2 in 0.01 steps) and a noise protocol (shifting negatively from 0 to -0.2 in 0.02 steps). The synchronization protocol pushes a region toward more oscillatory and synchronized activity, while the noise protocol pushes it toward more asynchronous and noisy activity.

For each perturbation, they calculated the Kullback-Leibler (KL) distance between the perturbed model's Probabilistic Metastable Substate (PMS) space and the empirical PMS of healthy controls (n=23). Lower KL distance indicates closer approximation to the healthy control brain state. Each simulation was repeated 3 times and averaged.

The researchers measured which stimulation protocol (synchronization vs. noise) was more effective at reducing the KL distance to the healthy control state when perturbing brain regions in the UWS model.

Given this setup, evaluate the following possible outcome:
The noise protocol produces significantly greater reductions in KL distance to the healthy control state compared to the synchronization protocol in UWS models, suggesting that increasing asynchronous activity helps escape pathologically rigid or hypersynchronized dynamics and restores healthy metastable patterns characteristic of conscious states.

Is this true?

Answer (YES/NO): NO